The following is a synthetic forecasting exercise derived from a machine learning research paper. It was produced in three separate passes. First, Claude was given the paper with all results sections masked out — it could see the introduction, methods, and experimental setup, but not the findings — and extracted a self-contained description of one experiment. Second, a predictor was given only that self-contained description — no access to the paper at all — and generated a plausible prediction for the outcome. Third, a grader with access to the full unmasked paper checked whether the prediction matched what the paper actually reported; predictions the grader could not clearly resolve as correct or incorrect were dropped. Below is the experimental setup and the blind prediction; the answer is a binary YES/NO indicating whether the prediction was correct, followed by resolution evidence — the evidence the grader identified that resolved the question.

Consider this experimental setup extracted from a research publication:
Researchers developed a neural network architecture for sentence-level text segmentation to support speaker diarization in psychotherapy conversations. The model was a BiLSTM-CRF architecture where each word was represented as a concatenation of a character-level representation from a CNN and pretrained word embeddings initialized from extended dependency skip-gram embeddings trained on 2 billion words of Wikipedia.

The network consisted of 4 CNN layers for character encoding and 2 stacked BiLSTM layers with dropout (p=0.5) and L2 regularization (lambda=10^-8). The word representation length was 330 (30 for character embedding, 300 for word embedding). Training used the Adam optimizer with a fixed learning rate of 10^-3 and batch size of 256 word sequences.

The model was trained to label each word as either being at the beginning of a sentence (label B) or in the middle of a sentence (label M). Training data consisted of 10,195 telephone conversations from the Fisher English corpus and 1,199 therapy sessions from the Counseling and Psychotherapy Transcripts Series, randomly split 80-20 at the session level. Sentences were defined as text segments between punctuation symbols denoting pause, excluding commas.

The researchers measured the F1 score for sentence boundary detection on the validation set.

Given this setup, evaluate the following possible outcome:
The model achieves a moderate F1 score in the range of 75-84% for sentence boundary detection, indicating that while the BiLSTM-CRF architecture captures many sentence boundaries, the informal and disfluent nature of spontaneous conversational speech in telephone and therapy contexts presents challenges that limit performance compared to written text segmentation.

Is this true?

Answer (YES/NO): YES